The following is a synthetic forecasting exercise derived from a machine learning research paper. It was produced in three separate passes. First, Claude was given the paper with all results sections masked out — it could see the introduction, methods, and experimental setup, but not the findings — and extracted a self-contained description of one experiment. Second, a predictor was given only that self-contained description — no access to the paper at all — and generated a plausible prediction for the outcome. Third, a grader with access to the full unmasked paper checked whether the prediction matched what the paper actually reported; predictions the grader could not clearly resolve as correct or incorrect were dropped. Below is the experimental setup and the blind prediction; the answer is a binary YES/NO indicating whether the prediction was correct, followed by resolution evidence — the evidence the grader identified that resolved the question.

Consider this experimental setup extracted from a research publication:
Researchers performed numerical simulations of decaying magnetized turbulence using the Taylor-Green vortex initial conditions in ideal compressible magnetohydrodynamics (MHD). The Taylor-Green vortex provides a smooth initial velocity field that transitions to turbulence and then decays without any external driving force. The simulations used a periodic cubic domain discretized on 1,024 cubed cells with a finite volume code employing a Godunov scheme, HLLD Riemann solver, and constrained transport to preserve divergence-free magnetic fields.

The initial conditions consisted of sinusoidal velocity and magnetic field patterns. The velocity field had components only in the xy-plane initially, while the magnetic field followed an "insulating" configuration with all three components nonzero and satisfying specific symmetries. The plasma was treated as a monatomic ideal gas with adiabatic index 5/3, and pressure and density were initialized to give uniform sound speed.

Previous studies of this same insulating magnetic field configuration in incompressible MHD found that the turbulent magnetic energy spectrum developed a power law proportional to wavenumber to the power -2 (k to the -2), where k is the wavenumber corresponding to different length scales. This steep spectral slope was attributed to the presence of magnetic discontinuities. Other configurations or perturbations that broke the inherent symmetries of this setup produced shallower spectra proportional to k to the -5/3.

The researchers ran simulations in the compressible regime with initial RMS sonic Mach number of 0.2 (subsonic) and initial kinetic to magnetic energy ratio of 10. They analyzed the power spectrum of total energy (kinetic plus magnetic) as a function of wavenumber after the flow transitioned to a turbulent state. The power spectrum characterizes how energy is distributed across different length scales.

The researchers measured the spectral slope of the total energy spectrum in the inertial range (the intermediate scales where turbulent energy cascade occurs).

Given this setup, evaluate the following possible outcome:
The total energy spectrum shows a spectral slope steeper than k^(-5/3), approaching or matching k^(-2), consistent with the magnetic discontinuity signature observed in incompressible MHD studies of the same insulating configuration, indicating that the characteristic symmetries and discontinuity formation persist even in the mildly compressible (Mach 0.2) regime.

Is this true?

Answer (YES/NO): NO